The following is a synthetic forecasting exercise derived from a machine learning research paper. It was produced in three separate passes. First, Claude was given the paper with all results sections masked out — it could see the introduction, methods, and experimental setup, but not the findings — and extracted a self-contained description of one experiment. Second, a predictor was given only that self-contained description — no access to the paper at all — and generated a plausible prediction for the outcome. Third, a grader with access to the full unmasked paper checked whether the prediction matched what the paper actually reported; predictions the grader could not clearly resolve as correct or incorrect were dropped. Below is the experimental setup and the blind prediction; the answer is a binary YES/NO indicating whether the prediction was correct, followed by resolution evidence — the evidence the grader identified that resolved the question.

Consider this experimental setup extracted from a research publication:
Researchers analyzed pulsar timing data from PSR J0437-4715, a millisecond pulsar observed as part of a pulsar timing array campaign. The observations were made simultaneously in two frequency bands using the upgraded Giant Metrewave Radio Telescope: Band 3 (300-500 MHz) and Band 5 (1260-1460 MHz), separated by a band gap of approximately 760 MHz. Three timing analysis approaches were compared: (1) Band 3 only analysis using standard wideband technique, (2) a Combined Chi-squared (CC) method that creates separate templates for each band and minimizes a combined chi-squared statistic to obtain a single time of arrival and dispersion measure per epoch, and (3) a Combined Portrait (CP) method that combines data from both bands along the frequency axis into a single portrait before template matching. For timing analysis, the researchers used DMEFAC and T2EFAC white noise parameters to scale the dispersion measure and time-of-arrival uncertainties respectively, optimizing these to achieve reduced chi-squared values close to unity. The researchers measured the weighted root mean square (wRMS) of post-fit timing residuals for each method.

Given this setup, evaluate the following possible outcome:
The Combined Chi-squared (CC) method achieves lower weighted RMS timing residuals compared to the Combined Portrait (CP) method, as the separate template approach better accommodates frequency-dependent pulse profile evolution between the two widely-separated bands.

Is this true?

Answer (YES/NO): YES